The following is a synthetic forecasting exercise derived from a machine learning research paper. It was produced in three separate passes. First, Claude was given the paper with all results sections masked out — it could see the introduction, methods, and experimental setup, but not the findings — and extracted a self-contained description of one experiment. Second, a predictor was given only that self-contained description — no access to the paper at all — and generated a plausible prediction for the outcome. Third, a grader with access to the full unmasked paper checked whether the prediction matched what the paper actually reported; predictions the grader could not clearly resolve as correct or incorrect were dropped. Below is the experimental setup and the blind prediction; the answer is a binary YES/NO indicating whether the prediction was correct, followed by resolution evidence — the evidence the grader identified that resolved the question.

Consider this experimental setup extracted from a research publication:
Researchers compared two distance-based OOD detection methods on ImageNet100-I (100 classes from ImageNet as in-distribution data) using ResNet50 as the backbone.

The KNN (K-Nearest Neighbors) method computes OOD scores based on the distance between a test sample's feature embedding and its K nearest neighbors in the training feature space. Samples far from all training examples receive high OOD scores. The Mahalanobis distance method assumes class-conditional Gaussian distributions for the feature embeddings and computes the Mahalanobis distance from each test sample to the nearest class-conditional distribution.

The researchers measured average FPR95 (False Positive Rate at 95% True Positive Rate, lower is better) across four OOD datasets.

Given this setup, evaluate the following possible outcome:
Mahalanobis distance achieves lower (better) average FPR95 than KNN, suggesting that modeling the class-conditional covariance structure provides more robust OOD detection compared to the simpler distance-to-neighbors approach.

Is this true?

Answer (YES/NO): NO